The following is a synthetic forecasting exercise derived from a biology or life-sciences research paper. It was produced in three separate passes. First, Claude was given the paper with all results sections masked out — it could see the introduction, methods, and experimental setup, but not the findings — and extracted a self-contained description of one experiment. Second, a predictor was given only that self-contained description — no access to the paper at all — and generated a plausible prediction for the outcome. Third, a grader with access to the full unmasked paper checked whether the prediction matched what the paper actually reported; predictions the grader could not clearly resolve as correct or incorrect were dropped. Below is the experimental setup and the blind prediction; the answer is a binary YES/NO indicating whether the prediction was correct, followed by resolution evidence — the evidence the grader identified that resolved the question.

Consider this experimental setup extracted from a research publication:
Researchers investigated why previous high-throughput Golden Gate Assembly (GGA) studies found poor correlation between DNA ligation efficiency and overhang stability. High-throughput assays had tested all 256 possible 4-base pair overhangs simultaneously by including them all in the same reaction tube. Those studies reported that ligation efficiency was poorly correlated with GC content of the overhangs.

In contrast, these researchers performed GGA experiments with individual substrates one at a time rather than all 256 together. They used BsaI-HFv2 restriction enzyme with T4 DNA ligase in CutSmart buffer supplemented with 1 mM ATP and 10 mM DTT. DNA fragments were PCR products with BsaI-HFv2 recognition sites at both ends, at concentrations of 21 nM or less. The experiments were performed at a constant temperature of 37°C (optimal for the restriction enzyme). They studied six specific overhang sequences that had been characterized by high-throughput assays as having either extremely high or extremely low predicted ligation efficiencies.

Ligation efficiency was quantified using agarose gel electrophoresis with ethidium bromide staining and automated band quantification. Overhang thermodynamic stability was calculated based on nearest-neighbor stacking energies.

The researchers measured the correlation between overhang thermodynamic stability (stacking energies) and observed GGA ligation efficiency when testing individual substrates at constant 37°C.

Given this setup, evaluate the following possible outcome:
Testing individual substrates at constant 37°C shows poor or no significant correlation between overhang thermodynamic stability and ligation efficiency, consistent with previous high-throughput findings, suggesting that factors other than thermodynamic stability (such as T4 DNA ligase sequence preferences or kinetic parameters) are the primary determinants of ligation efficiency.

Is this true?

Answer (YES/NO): NO